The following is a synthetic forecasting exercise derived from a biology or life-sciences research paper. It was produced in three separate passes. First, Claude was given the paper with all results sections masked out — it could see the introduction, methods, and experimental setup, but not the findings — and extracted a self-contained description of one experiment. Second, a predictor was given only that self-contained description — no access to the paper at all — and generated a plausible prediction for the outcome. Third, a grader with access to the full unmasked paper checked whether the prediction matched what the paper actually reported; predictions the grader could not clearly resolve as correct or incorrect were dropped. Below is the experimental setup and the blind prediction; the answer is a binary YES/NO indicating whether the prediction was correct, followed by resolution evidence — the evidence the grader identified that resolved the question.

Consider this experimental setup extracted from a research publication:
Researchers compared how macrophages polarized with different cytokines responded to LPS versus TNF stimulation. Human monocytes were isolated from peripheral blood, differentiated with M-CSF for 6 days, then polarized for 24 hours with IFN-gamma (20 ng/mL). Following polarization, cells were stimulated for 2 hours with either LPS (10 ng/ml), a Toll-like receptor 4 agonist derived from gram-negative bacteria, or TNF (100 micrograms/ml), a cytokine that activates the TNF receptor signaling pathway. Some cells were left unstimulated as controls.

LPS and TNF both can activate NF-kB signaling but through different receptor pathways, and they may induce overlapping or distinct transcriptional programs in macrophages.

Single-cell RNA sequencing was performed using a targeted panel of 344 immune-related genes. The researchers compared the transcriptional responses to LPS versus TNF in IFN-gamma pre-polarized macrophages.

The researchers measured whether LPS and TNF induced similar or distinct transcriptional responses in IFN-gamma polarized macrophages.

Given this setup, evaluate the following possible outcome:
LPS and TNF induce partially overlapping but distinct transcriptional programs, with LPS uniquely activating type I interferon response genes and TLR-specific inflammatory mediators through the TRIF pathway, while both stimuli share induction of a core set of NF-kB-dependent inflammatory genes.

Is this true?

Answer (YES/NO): NO